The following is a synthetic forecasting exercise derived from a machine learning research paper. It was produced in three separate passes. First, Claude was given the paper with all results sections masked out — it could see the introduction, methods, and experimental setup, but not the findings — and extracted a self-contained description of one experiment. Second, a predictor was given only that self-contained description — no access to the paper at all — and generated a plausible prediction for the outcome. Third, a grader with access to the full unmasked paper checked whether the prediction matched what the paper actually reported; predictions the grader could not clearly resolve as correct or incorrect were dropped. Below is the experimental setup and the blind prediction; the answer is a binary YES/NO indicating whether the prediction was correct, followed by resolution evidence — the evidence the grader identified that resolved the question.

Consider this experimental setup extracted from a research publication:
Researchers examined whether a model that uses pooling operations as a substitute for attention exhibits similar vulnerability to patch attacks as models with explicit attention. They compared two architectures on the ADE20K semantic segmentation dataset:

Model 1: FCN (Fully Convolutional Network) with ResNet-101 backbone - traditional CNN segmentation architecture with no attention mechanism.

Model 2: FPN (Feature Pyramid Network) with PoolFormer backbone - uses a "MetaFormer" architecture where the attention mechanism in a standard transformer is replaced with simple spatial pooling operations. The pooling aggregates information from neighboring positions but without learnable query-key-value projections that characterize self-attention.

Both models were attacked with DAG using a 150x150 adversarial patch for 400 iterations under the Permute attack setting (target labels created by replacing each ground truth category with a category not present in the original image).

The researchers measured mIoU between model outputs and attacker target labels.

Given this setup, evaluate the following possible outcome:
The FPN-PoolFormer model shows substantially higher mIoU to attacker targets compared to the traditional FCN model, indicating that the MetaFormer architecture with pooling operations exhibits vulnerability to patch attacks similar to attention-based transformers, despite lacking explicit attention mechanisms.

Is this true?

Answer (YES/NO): NO